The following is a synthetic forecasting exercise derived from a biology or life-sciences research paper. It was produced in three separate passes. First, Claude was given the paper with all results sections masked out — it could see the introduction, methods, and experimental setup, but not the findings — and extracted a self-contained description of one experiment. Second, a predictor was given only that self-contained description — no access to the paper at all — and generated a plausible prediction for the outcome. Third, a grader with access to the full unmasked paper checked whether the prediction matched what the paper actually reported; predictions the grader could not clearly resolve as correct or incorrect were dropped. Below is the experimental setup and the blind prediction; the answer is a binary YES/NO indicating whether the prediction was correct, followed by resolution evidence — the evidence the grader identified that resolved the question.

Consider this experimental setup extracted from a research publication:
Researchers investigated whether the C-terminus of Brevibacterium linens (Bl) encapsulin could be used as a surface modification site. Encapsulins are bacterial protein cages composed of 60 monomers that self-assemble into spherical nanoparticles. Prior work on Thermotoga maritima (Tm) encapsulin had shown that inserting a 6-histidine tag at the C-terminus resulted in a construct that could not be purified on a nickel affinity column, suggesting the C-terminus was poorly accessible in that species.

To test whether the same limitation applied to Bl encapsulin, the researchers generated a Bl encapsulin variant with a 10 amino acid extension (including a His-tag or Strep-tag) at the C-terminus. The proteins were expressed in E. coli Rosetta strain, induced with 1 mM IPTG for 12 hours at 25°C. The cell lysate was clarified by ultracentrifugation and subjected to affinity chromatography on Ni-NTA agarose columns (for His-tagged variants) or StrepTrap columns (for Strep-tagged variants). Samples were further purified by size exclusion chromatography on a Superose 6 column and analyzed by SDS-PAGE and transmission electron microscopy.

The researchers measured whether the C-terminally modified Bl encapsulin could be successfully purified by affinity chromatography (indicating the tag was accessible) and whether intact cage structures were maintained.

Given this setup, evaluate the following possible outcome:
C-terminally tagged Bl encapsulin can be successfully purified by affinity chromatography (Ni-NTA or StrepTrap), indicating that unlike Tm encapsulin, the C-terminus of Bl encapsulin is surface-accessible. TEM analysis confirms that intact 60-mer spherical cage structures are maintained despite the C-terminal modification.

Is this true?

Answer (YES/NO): YES